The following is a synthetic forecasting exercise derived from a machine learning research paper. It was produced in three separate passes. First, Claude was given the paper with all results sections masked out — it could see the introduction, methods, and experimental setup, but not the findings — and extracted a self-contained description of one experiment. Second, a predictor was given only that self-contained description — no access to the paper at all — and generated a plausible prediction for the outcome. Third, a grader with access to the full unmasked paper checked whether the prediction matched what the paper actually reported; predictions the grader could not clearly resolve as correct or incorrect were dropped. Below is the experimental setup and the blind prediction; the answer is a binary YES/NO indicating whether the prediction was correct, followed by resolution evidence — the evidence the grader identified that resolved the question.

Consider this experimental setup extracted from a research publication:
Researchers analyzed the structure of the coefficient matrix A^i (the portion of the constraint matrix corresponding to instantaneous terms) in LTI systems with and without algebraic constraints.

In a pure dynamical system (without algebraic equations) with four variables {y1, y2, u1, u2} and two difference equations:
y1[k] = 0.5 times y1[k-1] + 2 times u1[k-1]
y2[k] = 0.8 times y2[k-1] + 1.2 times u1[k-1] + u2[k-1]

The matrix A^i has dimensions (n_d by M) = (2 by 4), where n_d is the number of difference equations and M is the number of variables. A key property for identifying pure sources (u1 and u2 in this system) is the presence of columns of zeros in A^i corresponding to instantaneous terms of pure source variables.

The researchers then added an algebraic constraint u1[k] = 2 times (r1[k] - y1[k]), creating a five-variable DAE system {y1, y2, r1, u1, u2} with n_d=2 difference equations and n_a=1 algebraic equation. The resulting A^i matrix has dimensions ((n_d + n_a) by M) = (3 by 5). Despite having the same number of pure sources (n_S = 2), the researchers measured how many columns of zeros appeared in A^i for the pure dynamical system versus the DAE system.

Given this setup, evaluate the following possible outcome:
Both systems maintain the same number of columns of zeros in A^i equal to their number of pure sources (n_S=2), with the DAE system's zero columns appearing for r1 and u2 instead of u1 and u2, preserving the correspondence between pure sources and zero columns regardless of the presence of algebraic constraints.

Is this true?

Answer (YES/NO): NO